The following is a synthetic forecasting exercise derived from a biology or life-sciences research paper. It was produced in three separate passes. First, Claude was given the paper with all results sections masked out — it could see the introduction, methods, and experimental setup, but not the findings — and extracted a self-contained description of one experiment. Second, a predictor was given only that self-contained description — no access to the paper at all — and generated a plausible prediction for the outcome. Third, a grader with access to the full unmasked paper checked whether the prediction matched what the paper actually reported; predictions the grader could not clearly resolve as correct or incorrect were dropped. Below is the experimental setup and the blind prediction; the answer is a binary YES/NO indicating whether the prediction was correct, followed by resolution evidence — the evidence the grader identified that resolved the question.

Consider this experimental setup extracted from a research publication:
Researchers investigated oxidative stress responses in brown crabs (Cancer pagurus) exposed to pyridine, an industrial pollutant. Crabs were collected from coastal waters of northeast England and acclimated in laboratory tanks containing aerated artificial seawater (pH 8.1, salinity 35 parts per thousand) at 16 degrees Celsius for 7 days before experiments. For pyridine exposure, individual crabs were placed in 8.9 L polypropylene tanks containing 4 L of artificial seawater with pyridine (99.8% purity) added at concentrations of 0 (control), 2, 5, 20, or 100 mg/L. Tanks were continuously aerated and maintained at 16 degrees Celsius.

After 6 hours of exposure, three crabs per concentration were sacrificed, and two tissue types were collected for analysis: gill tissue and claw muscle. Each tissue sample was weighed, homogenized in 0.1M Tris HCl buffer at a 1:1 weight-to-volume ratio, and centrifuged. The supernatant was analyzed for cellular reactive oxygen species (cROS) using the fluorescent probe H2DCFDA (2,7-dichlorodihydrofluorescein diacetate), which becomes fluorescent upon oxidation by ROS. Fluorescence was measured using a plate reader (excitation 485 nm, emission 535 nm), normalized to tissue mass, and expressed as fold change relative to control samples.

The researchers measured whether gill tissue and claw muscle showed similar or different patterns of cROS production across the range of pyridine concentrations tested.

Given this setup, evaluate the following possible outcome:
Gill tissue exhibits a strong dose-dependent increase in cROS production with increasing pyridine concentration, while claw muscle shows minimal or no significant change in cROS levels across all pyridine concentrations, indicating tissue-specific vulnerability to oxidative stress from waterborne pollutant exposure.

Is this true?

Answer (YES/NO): NO